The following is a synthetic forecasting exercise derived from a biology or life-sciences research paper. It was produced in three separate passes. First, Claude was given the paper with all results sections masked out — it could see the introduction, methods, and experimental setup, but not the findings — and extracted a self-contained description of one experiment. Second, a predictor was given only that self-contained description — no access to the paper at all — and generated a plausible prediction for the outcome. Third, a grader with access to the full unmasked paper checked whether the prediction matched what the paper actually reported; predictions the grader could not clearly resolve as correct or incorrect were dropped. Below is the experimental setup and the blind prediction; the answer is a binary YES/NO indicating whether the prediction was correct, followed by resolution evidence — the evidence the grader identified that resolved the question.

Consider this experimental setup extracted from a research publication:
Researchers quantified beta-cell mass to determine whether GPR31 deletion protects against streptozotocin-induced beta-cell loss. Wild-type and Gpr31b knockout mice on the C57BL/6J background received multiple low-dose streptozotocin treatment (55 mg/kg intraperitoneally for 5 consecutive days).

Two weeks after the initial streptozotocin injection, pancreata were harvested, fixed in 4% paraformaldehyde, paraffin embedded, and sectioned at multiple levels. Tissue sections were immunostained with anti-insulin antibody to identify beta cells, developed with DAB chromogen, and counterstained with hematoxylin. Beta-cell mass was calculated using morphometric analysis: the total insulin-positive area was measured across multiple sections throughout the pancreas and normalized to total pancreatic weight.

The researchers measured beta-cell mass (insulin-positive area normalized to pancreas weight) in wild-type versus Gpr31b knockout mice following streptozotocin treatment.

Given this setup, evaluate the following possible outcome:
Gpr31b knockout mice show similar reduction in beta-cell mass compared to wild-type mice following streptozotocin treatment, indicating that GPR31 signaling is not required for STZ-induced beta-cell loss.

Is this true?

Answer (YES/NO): NO